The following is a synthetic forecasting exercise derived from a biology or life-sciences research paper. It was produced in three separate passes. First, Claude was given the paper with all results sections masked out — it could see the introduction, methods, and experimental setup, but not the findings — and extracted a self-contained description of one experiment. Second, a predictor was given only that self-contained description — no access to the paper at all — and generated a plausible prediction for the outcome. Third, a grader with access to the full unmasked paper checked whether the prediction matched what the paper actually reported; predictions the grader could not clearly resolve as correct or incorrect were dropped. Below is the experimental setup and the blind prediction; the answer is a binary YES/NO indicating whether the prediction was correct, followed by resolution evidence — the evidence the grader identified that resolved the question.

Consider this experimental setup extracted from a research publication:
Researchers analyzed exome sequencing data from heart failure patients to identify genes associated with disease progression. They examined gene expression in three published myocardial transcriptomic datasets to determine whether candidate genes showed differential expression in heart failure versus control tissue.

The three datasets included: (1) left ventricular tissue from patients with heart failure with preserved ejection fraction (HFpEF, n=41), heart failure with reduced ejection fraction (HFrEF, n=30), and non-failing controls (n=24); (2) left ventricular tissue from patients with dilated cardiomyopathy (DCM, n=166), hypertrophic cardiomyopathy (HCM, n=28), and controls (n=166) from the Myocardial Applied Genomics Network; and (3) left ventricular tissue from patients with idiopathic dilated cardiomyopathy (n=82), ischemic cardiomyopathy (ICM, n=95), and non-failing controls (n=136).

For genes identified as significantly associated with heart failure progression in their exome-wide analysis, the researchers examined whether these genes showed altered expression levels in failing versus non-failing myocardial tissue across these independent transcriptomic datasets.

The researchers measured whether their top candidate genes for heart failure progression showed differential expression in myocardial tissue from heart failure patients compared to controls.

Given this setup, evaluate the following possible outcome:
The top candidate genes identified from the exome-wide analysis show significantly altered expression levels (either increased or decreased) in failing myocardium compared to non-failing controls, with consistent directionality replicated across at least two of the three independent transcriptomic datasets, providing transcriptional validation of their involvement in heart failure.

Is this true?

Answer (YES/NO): YES